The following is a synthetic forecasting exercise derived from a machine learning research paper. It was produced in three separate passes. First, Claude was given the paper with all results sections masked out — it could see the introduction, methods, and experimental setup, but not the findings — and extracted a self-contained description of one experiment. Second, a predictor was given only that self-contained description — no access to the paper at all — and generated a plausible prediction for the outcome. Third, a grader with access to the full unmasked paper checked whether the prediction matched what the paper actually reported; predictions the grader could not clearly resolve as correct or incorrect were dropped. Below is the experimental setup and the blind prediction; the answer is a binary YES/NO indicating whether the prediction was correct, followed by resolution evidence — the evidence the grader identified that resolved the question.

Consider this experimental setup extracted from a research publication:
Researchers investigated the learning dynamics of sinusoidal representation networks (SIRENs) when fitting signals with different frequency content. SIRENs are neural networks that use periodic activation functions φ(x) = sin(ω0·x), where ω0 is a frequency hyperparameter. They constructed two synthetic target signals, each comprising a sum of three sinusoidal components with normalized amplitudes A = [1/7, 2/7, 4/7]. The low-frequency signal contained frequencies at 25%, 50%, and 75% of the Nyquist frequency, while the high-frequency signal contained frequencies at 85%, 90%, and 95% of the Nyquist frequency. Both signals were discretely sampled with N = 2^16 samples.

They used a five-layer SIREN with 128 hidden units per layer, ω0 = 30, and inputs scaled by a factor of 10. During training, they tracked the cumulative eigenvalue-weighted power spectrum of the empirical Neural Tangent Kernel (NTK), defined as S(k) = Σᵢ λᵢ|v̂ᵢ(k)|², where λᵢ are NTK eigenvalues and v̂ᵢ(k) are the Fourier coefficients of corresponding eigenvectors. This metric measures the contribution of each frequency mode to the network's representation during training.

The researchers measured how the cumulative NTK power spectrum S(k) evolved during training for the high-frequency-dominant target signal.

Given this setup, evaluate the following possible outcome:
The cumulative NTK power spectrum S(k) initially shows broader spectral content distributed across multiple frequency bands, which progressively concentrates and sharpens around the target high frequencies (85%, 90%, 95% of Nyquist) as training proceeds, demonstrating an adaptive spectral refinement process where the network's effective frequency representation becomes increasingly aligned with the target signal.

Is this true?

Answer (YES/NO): NO